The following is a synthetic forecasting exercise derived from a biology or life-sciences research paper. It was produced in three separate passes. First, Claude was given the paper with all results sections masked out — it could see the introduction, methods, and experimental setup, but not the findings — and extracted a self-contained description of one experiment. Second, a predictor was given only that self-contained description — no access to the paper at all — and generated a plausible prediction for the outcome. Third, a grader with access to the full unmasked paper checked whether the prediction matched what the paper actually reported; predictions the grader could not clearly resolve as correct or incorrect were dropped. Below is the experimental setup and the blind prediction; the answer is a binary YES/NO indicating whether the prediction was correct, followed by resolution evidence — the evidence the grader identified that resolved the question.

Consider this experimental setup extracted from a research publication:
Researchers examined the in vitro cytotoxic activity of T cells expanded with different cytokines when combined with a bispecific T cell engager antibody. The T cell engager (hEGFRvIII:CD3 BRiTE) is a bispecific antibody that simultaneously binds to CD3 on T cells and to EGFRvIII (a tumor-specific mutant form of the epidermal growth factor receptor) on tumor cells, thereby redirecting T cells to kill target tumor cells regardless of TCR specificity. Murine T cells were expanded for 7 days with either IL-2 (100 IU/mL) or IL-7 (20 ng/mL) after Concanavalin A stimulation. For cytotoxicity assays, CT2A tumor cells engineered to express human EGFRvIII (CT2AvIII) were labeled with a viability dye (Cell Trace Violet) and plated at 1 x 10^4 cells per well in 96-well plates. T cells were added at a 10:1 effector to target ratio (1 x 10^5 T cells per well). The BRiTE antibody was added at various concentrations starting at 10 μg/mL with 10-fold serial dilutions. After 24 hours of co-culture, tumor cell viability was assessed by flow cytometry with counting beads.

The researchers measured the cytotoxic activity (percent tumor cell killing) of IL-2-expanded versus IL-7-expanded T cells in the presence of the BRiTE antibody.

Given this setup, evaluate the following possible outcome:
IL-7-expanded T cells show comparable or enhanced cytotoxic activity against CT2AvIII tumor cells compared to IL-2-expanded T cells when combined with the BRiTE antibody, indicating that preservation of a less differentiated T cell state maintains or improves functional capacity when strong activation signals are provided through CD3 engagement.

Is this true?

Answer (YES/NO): YES